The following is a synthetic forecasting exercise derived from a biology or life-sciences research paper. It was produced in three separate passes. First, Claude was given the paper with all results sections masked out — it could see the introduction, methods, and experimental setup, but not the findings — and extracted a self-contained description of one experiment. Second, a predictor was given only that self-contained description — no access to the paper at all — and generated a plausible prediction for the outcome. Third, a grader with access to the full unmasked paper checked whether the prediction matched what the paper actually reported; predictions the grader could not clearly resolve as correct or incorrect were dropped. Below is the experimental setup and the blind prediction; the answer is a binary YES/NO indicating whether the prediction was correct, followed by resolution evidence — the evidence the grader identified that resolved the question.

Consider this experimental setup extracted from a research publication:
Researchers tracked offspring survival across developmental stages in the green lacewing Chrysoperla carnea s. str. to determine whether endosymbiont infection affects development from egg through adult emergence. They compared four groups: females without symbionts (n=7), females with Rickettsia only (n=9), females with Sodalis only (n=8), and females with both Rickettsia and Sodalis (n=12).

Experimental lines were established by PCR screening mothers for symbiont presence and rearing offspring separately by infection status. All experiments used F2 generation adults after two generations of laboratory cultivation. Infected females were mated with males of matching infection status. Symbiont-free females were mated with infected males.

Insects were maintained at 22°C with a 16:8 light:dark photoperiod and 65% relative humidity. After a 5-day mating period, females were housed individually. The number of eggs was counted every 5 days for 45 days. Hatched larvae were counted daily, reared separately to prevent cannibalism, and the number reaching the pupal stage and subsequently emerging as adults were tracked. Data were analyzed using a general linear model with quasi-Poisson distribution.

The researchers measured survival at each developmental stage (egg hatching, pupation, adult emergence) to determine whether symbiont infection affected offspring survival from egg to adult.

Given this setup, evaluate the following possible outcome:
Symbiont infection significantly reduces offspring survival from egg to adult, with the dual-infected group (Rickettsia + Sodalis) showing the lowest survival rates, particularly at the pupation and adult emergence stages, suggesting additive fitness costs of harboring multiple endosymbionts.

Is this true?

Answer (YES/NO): NO